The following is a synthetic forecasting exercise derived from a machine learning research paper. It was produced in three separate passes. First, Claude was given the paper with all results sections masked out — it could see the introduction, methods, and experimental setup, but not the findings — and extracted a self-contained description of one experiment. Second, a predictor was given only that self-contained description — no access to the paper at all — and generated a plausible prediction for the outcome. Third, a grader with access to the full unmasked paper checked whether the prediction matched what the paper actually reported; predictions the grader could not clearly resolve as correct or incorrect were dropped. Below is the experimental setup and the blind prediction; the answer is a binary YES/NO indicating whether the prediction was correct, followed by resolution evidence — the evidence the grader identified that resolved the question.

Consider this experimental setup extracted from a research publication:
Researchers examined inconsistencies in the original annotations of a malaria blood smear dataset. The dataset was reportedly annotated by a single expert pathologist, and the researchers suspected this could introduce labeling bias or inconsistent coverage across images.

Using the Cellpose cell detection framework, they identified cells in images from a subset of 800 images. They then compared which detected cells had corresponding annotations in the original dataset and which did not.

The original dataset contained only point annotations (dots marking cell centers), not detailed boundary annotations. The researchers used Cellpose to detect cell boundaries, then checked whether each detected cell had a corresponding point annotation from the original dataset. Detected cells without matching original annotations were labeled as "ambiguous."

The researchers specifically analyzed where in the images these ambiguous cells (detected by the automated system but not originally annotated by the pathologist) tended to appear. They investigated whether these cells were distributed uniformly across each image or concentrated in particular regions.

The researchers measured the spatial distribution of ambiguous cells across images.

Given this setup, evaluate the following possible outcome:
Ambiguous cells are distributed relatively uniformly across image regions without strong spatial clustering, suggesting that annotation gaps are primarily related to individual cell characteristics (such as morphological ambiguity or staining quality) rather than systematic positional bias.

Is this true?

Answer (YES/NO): NO